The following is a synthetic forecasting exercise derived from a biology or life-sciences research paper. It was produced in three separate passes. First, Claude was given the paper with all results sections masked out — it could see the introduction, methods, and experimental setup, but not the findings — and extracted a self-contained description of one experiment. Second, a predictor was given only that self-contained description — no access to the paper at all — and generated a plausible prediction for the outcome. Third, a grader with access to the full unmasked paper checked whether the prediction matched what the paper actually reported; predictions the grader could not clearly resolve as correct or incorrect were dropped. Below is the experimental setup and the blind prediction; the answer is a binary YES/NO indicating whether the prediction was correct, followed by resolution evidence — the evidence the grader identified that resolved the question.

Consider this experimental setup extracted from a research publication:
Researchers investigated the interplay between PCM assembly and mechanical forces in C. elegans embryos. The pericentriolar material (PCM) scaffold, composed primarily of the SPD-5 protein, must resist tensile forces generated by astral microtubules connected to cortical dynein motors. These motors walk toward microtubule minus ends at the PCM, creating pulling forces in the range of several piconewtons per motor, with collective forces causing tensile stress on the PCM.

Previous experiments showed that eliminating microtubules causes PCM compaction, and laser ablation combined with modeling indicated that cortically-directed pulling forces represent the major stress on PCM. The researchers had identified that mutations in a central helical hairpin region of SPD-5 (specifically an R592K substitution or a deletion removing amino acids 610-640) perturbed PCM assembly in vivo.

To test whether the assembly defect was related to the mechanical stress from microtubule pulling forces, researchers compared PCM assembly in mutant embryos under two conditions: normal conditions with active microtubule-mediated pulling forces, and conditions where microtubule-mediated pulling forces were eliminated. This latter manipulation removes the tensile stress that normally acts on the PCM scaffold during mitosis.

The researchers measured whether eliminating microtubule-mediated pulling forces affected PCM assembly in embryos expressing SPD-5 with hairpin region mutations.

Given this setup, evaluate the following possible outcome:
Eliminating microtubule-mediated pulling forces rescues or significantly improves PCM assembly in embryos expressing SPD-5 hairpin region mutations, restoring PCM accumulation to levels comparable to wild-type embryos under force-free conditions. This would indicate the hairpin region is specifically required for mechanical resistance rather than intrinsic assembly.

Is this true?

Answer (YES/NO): NO